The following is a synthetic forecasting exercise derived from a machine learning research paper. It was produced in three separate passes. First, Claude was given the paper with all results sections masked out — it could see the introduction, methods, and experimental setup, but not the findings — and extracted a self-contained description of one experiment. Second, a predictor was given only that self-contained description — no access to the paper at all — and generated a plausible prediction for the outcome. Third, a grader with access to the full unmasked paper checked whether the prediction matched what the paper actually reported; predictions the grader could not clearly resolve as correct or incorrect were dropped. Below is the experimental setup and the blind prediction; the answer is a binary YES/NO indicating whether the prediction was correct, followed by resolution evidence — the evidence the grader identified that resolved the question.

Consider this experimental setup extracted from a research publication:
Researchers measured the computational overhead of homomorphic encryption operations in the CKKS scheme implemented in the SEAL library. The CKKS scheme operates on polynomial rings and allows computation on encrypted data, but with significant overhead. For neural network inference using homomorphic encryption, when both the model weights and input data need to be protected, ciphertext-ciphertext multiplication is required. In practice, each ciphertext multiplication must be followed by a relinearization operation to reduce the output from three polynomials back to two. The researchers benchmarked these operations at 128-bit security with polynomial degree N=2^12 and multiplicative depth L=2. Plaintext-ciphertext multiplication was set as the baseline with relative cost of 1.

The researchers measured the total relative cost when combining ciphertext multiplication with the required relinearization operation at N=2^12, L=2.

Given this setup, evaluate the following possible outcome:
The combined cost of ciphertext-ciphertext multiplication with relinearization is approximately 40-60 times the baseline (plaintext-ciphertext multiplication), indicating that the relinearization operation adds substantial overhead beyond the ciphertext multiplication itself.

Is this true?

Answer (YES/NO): NO